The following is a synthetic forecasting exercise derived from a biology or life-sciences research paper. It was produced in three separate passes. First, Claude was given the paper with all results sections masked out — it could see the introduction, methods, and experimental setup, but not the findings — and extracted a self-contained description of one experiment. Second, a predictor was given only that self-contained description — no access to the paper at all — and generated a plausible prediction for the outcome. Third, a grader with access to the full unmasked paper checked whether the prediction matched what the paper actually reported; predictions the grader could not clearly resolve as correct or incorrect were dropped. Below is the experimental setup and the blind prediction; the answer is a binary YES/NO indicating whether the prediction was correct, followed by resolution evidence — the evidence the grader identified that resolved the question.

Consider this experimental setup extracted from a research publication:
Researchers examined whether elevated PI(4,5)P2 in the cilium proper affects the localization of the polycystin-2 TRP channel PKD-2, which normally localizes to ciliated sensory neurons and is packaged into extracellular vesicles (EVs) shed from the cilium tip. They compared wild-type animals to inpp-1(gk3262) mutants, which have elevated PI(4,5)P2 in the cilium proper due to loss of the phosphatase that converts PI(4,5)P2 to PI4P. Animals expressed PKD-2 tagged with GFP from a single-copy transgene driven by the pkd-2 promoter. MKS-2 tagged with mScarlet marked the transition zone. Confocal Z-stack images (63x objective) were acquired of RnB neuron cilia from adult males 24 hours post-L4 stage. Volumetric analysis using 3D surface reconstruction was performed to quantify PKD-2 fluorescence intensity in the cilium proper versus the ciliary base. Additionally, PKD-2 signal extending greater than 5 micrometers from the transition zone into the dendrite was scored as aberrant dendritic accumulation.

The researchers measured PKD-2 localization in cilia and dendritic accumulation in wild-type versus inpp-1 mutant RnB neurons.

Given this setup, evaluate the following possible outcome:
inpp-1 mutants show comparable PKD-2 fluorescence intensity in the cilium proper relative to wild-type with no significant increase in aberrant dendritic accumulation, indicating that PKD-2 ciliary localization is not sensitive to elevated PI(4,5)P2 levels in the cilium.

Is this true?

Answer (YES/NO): NO